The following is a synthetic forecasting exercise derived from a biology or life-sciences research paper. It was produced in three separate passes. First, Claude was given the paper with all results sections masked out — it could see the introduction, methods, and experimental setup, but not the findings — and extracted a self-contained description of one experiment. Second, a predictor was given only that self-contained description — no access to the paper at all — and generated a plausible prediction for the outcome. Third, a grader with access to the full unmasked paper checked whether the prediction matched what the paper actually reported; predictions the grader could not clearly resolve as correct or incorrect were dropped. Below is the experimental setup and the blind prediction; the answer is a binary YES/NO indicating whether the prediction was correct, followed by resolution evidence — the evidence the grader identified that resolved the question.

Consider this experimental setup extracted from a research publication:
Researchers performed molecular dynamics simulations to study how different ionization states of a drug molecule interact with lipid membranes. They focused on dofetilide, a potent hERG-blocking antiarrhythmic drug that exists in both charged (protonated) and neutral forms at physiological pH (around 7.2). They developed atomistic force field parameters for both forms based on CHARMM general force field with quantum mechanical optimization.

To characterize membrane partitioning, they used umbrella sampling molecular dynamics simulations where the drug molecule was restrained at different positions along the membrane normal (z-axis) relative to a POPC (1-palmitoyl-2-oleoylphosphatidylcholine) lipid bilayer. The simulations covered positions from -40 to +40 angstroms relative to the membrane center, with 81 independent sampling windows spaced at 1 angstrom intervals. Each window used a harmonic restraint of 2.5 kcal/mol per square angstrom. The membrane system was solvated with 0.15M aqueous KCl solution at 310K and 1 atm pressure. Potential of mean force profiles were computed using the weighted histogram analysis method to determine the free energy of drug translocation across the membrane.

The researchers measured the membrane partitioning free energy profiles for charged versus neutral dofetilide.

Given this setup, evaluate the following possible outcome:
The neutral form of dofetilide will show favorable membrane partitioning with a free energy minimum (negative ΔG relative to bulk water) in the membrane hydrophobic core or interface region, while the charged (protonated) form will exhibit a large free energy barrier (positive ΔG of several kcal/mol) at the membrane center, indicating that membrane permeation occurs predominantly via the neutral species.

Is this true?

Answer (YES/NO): YES